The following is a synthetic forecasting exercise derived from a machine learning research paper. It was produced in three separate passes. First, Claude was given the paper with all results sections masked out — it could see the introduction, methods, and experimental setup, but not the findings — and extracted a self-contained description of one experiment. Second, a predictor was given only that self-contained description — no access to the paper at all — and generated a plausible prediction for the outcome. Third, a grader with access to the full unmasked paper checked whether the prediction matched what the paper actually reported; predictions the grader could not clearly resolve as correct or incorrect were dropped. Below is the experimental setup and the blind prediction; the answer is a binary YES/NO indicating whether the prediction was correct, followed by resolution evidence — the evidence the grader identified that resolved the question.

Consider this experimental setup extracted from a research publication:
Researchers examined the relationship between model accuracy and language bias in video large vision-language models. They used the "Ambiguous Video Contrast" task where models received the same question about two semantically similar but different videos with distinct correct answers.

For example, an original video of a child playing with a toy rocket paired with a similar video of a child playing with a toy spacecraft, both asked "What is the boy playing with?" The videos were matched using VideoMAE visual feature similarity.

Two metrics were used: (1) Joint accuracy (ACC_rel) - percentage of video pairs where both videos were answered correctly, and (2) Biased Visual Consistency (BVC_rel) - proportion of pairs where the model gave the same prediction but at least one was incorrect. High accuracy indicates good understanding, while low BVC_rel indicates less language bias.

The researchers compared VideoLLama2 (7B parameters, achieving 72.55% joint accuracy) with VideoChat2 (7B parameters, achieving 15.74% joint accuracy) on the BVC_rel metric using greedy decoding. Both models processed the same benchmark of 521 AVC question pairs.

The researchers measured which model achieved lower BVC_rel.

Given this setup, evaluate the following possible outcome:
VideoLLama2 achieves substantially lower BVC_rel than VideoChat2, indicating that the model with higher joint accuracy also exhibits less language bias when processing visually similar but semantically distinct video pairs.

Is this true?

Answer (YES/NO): NO